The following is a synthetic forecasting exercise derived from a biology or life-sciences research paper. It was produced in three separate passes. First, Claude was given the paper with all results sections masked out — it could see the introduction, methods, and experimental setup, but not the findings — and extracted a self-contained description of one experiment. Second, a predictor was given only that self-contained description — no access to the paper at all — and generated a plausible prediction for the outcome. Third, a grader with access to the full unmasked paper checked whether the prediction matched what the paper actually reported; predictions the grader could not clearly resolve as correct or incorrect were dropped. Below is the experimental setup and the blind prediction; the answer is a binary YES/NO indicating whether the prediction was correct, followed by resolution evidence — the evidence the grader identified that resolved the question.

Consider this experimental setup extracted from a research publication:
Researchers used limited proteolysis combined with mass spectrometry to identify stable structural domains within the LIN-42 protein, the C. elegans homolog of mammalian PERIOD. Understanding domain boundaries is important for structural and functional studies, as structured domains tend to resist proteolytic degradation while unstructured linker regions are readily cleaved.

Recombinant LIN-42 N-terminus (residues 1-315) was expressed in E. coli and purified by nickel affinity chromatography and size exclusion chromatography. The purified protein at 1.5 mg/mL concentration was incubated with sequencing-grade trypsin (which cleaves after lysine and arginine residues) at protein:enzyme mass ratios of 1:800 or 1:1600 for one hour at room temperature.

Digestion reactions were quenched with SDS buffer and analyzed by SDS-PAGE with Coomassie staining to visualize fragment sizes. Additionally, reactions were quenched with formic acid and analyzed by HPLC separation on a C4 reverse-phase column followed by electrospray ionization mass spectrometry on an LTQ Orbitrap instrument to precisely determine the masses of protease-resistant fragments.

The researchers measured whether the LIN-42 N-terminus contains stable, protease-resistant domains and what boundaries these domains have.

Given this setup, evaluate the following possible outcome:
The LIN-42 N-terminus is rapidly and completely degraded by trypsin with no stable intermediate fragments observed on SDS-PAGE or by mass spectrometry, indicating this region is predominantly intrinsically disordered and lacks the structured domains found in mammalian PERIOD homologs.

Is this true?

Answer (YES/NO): NO